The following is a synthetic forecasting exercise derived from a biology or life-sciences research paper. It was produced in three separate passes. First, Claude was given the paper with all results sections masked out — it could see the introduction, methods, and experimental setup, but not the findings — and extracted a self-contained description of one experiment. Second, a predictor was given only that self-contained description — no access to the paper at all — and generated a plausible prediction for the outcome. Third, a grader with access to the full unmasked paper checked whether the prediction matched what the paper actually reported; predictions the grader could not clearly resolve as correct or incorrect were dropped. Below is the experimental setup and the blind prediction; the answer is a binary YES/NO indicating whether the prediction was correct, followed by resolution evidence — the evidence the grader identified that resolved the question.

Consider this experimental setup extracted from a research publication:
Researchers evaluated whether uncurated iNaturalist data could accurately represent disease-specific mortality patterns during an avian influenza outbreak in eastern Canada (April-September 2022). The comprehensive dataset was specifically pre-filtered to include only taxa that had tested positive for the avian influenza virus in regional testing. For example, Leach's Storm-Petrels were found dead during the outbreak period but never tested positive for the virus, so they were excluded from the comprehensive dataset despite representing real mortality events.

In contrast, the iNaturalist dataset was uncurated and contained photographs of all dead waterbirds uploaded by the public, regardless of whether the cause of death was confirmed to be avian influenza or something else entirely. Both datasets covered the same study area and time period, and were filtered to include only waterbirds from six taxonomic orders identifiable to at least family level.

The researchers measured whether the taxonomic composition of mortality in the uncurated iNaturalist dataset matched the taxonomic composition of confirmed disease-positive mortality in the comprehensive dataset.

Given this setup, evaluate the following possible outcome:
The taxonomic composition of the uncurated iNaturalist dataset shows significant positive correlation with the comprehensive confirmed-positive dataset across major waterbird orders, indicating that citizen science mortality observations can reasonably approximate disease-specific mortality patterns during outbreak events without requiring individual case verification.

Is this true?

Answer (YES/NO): NO